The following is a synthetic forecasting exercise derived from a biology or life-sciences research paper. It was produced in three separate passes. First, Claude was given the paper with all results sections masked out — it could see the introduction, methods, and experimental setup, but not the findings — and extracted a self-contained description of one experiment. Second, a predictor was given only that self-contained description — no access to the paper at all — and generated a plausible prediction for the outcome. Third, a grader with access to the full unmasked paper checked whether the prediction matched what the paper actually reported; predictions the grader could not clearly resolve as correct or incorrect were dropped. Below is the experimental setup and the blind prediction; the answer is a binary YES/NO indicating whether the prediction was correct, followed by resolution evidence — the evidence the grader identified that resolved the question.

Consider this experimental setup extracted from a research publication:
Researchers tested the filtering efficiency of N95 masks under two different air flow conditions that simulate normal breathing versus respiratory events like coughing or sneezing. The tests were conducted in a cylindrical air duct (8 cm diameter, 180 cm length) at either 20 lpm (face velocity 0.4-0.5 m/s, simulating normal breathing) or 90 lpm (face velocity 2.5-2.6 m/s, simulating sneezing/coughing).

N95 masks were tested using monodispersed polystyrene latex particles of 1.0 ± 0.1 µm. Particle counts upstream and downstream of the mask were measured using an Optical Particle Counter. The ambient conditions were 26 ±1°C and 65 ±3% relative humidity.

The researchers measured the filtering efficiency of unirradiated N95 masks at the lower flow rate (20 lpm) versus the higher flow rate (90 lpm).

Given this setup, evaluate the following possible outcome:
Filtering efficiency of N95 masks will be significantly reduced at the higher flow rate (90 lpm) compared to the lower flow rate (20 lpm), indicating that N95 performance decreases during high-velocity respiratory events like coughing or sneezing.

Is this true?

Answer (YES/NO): NO